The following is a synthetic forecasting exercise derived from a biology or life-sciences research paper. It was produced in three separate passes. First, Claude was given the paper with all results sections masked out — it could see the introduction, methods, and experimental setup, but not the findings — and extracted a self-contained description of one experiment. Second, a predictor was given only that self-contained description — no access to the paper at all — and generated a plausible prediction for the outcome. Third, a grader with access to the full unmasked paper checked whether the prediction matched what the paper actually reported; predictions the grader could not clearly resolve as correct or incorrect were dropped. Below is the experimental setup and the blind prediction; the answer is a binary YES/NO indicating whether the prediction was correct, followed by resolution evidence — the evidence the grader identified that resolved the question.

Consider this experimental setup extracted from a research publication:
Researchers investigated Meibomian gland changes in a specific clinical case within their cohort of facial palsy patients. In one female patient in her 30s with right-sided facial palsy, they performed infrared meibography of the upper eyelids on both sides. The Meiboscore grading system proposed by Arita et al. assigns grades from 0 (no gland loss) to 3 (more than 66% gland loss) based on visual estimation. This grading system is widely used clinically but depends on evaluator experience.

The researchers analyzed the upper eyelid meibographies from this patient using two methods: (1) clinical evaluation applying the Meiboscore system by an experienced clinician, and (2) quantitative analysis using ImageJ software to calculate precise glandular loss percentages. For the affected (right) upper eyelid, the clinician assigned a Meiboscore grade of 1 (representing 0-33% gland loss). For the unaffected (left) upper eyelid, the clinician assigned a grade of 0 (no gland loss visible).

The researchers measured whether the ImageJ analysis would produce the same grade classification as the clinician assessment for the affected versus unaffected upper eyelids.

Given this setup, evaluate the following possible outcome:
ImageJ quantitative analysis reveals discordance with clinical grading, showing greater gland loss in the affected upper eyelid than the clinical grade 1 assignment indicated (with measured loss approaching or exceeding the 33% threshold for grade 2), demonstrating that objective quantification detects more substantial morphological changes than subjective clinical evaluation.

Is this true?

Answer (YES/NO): NO